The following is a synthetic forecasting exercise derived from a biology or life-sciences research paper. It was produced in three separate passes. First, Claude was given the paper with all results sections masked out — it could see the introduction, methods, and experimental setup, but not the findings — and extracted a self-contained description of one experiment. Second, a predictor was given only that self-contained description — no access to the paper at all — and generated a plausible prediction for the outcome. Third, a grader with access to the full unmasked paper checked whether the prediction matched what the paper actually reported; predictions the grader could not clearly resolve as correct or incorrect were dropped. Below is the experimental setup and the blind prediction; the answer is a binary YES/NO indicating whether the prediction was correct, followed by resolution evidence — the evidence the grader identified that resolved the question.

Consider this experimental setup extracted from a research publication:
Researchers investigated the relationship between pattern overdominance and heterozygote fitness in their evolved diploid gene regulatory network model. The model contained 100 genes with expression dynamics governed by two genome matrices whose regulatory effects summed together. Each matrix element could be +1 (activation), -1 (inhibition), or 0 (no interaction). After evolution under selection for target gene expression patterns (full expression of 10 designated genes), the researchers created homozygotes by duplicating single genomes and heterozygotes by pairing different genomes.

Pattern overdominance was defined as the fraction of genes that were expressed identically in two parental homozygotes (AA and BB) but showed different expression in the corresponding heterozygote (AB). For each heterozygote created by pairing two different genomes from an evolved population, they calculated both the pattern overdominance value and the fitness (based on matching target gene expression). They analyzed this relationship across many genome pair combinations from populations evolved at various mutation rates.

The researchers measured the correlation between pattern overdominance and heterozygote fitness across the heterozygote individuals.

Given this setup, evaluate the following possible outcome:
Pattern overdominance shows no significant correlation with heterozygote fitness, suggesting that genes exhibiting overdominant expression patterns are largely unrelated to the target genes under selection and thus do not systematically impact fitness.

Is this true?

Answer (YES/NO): NO